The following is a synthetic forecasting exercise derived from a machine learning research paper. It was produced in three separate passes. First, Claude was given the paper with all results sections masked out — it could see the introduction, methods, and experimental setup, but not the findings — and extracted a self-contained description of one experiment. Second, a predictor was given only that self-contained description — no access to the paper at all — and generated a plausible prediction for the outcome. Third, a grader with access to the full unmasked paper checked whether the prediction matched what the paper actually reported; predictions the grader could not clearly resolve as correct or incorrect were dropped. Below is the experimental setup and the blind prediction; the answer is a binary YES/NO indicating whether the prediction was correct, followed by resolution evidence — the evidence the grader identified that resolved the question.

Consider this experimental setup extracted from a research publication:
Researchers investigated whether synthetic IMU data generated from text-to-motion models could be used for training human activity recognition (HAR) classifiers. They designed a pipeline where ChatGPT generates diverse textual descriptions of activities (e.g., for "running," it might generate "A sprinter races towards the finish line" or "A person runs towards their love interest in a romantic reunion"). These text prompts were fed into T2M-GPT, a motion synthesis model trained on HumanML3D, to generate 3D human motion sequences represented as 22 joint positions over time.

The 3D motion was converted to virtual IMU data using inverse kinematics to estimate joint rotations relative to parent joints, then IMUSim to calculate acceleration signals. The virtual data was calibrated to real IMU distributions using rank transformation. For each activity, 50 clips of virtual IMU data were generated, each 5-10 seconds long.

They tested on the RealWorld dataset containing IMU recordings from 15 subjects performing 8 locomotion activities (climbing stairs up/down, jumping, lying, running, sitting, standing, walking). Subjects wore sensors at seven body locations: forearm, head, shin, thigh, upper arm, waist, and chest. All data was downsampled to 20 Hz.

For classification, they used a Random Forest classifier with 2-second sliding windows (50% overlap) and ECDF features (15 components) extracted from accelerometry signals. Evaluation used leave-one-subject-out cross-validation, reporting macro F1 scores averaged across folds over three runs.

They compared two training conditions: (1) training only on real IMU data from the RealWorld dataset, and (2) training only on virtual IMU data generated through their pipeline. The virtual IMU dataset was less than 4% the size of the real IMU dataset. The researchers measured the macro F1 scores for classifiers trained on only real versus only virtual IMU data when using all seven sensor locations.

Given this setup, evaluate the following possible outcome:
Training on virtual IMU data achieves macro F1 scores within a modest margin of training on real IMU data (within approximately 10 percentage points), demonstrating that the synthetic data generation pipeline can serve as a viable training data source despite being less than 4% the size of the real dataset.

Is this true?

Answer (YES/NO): NO